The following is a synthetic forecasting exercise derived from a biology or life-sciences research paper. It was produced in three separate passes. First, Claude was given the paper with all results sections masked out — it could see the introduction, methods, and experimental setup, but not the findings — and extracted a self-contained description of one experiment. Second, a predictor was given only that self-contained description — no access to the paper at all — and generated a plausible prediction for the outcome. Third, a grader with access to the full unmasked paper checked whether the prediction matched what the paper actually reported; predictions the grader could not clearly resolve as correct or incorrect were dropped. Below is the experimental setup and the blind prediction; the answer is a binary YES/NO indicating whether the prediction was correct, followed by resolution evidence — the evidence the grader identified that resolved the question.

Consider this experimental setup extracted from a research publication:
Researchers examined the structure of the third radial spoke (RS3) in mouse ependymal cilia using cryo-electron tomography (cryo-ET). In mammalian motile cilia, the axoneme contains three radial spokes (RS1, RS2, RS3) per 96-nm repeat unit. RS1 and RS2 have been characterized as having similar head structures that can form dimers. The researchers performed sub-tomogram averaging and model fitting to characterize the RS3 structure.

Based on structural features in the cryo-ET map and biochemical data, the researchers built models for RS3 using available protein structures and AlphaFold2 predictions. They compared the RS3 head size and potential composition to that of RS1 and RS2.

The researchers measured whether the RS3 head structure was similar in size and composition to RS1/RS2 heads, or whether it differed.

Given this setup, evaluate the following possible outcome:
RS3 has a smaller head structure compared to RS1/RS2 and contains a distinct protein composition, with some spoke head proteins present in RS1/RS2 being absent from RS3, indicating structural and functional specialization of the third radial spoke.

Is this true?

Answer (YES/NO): NO